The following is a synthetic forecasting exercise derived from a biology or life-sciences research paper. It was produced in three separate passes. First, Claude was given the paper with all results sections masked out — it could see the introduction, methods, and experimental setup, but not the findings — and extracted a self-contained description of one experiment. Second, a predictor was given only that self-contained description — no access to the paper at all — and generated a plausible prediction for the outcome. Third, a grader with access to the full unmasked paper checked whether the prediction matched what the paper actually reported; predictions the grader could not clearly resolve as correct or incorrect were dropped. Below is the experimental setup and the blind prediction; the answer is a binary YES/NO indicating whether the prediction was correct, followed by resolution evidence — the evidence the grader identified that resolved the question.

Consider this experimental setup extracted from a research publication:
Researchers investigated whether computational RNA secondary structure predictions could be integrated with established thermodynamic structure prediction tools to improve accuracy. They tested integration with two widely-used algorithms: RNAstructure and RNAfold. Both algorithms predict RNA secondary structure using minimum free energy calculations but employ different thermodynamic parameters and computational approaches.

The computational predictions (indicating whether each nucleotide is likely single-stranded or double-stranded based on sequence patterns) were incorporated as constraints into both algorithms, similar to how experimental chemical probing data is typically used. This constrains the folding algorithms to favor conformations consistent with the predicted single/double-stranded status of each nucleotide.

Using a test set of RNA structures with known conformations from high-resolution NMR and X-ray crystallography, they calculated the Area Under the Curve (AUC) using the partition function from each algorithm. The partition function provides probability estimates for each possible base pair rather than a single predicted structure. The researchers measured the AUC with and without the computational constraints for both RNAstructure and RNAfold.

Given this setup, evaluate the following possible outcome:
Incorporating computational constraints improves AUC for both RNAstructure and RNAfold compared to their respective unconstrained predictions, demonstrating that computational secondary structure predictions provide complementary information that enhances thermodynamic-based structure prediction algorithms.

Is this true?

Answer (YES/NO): NO